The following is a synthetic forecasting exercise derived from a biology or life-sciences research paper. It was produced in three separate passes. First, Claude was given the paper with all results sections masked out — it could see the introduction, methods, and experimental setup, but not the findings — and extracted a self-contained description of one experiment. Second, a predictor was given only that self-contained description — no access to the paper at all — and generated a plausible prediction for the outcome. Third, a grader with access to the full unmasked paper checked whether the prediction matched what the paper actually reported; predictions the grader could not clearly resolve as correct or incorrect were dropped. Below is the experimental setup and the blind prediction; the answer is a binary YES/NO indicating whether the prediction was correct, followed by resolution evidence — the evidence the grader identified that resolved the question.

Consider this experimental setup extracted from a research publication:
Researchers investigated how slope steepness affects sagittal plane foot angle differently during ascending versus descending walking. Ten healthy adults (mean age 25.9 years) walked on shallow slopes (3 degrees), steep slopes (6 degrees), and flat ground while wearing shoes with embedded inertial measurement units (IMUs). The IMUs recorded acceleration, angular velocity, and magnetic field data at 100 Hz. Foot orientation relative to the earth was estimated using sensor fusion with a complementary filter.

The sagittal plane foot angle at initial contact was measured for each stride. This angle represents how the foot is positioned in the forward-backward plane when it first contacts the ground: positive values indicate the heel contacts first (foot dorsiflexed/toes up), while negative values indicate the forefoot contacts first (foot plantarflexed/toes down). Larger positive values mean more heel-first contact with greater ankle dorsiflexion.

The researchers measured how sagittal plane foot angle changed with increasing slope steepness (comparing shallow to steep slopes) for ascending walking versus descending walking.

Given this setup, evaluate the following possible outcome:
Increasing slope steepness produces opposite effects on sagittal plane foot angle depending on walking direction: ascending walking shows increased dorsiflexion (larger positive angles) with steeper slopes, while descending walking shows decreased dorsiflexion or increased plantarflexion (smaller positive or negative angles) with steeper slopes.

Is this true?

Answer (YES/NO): NO